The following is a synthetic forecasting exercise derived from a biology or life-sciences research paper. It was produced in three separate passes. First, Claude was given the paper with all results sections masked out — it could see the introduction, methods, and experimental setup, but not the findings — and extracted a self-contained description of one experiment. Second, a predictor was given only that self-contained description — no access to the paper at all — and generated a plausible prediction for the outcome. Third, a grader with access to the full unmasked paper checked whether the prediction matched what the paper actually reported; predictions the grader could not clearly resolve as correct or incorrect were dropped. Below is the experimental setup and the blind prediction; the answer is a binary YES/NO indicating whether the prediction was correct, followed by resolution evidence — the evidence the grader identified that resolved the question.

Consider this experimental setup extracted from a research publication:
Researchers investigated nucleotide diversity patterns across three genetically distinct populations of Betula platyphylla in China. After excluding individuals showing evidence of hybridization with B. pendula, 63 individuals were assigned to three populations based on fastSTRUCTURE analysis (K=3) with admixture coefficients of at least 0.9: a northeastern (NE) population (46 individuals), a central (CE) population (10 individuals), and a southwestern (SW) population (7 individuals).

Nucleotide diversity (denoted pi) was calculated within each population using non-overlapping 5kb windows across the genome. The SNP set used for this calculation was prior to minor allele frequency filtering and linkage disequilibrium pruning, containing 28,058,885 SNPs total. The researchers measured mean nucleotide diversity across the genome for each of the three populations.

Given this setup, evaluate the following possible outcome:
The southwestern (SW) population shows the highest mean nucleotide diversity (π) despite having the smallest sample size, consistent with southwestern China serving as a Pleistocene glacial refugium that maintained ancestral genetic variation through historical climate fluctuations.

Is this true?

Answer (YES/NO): NO